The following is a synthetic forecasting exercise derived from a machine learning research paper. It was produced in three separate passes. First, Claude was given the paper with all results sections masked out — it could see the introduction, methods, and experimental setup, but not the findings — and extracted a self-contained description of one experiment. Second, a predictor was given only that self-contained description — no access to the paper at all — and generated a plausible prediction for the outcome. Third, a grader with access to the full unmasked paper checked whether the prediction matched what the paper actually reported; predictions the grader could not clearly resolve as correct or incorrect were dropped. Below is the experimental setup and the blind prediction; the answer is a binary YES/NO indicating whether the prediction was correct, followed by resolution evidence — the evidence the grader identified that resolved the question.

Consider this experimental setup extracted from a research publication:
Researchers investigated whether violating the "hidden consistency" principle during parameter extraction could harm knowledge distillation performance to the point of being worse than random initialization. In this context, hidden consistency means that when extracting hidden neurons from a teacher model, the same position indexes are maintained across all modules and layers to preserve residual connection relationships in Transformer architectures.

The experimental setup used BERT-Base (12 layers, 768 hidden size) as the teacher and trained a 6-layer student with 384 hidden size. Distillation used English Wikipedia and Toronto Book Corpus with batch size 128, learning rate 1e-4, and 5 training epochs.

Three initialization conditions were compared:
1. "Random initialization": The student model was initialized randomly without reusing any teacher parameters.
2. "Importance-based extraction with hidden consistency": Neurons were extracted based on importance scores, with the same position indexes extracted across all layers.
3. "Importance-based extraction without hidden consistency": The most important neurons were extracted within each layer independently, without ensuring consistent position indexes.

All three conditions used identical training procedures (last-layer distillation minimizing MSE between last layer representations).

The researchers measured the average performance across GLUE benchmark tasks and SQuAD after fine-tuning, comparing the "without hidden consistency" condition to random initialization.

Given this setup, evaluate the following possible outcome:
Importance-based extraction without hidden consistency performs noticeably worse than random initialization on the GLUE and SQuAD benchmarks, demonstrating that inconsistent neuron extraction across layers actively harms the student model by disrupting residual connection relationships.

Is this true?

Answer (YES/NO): YES